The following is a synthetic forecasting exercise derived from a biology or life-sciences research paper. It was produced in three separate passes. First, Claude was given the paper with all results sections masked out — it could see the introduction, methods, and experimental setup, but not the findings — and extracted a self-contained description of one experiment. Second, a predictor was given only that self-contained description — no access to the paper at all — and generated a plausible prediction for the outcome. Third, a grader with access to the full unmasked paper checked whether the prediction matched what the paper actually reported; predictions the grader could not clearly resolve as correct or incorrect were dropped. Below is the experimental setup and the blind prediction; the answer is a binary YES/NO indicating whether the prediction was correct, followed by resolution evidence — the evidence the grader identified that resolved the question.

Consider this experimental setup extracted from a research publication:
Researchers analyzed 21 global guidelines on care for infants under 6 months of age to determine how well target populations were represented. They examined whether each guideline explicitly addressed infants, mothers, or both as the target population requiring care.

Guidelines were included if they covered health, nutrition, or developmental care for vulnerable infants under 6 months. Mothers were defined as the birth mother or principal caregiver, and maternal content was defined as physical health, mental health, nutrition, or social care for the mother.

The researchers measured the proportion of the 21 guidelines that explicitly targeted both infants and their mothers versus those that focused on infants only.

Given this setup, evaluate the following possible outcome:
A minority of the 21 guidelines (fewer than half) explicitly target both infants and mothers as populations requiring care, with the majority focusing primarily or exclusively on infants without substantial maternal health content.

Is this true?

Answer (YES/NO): YES